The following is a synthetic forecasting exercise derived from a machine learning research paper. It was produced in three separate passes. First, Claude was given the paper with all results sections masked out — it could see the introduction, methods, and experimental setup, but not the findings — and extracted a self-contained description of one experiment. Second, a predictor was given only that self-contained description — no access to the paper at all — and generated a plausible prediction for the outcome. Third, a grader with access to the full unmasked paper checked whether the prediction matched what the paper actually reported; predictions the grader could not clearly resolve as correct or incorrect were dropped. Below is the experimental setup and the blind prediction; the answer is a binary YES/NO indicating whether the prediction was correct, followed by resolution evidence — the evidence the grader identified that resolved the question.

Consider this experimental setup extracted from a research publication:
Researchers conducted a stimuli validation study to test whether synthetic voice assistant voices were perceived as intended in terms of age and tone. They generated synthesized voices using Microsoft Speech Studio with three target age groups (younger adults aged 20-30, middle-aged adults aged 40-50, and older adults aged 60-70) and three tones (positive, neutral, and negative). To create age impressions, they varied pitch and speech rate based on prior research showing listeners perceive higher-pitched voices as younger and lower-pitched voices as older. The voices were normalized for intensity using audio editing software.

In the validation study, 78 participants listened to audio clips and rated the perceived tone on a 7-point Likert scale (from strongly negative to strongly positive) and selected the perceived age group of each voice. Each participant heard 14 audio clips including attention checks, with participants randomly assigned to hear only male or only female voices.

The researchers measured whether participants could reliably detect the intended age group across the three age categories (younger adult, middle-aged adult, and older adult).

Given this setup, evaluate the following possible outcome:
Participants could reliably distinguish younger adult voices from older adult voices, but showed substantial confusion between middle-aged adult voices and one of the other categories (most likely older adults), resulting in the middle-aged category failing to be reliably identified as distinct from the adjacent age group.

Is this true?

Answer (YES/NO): NO